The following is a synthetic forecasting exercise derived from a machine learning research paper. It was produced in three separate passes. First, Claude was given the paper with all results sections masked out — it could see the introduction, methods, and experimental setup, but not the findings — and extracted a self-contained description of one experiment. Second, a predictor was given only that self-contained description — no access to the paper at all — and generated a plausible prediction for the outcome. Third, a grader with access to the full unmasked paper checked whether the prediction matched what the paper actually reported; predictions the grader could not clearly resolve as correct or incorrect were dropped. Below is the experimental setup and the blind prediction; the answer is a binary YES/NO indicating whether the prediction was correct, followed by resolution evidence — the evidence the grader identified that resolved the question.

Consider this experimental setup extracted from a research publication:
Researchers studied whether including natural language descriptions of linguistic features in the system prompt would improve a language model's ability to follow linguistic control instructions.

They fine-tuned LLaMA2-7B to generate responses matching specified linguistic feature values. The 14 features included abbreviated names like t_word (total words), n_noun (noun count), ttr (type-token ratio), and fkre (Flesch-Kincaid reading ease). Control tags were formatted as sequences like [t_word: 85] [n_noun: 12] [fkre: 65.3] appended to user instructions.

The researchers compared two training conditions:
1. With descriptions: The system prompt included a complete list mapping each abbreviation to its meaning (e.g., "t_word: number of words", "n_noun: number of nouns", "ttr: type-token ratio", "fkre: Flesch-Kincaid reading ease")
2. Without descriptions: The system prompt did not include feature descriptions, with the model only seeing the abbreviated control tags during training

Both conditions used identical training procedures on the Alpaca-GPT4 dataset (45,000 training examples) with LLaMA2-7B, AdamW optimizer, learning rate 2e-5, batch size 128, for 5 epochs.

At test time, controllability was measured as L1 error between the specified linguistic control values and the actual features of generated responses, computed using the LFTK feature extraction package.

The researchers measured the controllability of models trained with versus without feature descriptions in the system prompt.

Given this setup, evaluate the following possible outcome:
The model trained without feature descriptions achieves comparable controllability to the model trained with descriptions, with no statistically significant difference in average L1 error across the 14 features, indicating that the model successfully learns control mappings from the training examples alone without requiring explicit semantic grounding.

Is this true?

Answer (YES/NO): NO